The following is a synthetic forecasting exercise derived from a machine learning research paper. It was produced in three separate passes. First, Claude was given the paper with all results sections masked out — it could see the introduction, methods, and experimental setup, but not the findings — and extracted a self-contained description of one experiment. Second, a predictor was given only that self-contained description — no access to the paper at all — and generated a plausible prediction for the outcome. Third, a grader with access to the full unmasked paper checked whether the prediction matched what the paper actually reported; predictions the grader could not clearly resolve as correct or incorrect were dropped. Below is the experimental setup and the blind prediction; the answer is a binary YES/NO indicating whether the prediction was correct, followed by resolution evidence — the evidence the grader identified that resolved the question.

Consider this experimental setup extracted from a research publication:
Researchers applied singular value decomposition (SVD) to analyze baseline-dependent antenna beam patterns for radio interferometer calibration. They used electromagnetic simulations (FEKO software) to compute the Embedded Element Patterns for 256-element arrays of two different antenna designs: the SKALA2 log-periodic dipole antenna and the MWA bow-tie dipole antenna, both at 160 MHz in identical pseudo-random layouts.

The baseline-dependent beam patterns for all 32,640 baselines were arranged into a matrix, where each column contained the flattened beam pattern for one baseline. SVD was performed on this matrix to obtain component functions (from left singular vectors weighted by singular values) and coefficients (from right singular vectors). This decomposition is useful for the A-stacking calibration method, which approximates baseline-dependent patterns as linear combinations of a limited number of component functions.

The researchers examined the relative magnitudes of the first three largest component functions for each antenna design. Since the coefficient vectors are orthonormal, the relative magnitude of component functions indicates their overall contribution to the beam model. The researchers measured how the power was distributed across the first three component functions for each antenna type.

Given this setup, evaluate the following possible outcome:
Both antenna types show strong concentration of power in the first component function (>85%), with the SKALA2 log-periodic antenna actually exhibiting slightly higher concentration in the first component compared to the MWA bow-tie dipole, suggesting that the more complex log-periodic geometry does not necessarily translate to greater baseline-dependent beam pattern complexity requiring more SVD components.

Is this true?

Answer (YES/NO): NO